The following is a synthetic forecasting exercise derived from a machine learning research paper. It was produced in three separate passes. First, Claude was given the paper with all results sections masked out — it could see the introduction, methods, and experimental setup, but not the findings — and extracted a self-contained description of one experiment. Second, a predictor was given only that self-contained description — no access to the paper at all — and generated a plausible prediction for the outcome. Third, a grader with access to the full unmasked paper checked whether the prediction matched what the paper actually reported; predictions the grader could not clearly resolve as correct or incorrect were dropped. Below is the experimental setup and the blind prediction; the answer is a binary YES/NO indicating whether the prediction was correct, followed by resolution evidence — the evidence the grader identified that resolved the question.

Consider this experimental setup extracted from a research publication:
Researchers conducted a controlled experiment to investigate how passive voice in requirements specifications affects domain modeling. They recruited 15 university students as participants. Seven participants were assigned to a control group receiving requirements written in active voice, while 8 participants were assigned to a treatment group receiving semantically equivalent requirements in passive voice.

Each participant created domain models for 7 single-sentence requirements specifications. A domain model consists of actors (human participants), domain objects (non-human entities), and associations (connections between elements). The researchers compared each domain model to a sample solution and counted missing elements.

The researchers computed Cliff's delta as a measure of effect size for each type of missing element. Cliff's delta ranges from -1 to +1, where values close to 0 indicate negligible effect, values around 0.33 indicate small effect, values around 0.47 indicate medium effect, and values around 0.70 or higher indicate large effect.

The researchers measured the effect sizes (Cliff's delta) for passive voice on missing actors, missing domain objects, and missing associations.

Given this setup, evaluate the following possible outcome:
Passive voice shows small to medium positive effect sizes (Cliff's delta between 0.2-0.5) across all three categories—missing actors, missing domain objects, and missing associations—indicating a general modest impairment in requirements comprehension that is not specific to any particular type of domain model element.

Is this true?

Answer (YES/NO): NO